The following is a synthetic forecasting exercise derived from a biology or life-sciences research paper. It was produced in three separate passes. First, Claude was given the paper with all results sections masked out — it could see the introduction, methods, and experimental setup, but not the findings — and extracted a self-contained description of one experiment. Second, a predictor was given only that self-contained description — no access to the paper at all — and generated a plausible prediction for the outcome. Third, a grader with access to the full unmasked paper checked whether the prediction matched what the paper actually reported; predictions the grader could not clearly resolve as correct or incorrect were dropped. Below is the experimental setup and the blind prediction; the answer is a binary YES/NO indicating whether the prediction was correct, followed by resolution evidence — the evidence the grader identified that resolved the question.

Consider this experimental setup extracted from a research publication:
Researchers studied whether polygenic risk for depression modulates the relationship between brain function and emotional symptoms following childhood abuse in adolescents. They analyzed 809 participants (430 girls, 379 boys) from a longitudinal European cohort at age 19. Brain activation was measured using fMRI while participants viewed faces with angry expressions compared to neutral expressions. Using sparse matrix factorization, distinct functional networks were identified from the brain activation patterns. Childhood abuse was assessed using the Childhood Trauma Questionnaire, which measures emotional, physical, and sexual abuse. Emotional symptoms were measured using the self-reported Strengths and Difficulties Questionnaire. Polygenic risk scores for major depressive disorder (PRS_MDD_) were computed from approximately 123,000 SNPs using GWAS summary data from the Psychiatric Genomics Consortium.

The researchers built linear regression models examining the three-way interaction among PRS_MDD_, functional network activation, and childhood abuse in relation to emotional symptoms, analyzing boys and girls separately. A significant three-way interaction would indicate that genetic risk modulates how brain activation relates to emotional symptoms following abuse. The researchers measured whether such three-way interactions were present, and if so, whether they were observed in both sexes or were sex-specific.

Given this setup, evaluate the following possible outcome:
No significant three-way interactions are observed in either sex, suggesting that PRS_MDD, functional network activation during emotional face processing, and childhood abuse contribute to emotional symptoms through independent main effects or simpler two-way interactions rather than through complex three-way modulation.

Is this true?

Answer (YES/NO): NO